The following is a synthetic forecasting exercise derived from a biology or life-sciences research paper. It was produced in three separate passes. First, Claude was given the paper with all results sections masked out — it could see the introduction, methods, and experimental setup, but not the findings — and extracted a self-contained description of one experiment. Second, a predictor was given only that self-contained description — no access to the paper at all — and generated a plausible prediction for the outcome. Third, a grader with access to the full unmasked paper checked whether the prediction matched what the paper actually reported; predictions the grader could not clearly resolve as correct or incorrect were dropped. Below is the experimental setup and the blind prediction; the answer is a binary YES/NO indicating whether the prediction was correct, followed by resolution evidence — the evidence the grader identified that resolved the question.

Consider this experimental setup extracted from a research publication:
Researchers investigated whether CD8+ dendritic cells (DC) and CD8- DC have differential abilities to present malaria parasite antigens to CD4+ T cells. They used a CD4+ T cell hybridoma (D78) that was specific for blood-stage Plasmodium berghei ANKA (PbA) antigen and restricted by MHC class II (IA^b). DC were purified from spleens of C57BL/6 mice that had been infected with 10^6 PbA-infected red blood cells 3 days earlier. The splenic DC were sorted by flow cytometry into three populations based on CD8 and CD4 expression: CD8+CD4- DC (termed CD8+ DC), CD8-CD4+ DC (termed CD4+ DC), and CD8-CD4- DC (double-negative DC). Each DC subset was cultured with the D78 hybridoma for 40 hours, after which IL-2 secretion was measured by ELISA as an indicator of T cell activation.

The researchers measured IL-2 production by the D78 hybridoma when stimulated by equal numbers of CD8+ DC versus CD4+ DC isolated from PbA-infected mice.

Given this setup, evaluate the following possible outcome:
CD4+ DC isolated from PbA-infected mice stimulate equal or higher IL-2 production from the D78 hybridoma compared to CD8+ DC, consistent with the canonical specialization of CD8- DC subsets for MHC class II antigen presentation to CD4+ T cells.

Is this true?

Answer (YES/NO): NO